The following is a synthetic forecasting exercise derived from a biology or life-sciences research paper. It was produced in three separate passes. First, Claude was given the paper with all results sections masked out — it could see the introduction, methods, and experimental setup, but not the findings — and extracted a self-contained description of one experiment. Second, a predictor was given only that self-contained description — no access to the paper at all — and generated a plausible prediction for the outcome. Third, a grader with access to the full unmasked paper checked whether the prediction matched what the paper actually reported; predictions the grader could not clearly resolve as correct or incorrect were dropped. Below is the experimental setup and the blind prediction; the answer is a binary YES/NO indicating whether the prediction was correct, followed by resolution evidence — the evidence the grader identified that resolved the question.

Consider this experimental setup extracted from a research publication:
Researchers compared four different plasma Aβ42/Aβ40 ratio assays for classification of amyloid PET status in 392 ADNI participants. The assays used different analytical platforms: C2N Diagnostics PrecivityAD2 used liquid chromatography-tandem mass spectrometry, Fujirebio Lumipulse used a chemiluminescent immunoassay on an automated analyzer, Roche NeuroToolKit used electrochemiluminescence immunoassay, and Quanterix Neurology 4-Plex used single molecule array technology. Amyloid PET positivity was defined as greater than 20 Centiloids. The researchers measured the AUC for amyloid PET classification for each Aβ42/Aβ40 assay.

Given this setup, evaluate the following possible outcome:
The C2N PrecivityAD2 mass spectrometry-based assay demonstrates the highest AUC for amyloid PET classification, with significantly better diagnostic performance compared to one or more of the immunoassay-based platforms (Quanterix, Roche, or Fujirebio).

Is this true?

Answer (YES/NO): NO